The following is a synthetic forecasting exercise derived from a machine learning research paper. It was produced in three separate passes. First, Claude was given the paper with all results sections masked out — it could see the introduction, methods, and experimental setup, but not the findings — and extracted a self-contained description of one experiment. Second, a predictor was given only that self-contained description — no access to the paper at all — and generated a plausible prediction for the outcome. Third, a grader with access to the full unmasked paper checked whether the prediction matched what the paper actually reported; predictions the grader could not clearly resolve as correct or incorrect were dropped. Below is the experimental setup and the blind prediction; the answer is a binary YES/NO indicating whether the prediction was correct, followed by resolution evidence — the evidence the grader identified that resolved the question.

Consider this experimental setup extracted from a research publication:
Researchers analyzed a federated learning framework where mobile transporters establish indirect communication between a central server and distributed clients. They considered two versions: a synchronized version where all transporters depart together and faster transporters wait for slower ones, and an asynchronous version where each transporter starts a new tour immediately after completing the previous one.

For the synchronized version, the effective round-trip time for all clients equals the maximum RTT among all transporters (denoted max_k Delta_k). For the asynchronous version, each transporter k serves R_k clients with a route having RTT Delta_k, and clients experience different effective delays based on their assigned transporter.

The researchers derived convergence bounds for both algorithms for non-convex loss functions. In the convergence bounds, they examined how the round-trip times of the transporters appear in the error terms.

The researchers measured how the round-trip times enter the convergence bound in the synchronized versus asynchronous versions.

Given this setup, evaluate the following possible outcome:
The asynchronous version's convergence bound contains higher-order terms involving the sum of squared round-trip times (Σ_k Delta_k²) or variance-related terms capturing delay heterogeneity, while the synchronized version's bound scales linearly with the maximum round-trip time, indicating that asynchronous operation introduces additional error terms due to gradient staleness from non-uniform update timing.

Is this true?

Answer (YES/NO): NO